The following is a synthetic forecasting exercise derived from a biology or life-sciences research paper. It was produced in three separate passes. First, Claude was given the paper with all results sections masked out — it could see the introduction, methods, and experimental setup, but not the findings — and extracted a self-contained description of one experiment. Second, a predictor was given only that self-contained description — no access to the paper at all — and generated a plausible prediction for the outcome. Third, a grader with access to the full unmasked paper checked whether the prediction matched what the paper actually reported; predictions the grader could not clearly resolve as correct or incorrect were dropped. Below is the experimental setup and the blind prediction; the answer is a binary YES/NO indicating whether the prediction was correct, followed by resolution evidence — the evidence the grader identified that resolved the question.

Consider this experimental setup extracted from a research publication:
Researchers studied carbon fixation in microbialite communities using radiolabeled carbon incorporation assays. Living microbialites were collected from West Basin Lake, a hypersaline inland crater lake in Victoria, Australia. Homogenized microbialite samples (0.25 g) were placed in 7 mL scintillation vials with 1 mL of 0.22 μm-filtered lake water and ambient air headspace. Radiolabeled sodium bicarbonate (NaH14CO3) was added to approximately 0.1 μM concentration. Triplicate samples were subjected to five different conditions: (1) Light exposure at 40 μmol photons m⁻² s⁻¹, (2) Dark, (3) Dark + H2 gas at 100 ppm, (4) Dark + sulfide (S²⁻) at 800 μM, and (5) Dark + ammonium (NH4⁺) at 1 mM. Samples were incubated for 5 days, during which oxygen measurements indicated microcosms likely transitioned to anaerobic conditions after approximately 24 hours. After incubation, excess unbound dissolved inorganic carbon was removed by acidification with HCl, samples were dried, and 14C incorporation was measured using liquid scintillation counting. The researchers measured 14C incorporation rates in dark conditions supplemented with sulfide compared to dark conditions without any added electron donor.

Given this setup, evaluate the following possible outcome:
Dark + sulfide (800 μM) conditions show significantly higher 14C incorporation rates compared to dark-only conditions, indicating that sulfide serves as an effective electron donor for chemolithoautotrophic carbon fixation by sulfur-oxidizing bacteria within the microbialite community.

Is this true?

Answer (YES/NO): YES